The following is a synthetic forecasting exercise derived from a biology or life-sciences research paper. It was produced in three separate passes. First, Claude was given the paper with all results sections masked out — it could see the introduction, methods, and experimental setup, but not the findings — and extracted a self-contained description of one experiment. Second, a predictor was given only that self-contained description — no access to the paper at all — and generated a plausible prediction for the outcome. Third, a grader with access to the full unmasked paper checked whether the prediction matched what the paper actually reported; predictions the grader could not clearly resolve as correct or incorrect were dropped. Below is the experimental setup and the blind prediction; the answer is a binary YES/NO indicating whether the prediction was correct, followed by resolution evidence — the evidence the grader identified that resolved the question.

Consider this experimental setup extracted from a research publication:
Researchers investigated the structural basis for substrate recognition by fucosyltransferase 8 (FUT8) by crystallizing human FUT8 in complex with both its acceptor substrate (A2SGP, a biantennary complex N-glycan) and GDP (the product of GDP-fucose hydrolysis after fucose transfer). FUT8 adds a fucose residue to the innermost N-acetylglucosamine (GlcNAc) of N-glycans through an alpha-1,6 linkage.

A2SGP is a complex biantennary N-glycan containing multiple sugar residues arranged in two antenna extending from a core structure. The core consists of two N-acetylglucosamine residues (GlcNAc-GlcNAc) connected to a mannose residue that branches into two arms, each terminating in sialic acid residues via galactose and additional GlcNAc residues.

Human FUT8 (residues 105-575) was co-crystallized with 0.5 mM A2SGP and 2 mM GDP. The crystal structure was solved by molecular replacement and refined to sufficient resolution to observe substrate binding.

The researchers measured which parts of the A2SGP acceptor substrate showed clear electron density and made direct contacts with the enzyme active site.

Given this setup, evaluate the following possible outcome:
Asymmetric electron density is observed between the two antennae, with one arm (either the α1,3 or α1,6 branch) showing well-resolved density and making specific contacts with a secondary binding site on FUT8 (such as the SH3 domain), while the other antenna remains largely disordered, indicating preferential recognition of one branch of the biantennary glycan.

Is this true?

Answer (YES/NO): NO